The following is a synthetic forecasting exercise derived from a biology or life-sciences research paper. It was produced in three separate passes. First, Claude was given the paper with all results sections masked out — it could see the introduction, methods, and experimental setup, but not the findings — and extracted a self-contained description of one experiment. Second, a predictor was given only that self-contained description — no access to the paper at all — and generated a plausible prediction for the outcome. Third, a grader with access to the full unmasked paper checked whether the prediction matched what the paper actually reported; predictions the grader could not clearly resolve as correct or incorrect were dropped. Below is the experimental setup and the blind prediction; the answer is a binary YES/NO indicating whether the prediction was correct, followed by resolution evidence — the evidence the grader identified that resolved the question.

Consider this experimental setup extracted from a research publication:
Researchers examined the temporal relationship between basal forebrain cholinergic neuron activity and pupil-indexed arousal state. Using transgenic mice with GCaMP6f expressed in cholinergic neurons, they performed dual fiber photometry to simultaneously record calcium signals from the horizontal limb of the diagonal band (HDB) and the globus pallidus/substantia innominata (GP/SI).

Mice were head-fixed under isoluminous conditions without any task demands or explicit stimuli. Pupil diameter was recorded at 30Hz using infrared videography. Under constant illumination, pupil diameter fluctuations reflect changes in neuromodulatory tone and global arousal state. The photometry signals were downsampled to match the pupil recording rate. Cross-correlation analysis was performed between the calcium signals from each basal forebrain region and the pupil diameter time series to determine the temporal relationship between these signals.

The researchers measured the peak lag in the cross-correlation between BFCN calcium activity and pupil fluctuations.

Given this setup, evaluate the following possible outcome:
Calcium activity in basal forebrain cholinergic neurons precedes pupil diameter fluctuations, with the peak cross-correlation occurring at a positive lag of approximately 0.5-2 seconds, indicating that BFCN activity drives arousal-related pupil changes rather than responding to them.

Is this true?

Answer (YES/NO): YES